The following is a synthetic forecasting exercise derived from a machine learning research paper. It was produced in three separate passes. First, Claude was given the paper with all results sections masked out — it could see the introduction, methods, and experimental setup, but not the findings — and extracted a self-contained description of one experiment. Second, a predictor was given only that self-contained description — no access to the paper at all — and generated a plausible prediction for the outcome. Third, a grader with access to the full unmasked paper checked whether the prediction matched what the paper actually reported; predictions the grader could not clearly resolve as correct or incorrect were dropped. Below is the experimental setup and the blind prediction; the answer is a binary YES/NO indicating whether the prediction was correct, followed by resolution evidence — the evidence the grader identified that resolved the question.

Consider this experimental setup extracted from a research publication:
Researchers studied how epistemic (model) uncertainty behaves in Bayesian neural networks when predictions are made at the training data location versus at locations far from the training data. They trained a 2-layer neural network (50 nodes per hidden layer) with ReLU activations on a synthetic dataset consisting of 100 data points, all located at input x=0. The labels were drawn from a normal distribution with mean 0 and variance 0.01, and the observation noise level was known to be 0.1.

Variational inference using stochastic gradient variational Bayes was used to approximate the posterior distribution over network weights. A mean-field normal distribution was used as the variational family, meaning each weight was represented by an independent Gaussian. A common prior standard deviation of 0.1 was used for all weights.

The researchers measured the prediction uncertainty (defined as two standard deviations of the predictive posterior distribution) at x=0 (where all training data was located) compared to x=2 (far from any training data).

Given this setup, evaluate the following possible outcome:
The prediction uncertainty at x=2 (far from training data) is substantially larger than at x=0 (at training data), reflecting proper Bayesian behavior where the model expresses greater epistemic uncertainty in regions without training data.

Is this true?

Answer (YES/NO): YES